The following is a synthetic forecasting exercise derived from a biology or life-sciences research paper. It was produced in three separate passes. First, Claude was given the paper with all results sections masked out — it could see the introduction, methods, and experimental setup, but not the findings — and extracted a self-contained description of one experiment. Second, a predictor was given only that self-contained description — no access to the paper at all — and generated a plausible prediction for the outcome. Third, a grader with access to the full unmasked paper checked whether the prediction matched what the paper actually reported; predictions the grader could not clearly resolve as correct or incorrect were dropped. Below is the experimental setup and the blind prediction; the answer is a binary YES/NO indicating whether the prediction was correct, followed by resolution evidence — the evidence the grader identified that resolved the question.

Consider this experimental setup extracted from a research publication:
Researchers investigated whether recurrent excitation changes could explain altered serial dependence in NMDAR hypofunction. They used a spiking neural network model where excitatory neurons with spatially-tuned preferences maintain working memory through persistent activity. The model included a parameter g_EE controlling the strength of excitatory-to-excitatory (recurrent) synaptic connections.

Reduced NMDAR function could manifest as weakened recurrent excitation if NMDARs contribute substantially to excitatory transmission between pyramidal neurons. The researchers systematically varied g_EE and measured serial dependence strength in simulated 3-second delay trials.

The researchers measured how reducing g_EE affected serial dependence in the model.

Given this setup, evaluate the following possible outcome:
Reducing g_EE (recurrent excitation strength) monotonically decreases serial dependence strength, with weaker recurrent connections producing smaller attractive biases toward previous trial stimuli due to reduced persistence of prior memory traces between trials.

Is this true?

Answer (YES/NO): YES